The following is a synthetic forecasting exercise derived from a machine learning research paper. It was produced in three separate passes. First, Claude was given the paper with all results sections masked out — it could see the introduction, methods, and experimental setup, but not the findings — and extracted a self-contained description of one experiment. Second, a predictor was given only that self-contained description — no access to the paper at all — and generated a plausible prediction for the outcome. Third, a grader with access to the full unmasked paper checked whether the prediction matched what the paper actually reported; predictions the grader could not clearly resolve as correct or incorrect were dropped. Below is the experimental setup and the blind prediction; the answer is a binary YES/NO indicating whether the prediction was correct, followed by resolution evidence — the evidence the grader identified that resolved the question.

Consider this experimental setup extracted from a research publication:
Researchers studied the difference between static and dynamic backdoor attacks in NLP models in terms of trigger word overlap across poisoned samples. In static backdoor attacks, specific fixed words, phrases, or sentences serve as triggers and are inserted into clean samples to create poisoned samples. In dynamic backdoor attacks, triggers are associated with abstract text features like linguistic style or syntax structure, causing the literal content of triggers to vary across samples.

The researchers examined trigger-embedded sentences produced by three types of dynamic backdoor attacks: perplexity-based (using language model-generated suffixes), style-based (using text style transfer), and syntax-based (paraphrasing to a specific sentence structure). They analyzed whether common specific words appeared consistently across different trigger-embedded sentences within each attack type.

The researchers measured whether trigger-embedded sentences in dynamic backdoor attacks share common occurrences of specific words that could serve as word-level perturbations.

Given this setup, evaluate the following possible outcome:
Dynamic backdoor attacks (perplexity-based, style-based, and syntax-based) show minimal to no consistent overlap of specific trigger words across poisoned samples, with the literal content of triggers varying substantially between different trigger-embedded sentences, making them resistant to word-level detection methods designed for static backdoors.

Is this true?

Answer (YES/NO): YES